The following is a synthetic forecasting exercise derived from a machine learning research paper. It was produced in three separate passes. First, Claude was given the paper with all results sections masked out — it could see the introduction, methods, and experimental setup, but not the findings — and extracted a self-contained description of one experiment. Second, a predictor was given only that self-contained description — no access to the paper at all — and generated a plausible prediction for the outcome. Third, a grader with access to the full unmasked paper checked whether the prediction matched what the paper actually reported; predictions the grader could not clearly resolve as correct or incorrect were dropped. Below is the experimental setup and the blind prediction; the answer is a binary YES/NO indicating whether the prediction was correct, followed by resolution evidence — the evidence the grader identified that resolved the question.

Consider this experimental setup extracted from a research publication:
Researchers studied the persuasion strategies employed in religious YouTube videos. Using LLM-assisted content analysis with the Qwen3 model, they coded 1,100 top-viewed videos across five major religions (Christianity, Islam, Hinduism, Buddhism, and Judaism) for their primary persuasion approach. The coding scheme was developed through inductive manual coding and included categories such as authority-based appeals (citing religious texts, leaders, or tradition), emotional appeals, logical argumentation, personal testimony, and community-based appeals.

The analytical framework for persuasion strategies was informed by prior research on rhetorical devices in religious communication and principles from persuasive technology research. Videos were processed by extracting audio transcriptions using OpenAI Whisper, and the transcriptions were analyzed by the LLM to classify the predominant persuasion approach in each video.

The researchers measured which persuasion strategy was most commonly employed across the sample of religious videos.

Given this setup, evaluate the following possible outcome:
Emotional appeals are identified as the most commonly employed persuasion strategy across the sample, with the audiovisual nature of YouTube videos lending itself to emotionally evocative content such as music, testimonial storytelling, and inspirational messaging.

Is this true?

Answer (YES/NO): NO